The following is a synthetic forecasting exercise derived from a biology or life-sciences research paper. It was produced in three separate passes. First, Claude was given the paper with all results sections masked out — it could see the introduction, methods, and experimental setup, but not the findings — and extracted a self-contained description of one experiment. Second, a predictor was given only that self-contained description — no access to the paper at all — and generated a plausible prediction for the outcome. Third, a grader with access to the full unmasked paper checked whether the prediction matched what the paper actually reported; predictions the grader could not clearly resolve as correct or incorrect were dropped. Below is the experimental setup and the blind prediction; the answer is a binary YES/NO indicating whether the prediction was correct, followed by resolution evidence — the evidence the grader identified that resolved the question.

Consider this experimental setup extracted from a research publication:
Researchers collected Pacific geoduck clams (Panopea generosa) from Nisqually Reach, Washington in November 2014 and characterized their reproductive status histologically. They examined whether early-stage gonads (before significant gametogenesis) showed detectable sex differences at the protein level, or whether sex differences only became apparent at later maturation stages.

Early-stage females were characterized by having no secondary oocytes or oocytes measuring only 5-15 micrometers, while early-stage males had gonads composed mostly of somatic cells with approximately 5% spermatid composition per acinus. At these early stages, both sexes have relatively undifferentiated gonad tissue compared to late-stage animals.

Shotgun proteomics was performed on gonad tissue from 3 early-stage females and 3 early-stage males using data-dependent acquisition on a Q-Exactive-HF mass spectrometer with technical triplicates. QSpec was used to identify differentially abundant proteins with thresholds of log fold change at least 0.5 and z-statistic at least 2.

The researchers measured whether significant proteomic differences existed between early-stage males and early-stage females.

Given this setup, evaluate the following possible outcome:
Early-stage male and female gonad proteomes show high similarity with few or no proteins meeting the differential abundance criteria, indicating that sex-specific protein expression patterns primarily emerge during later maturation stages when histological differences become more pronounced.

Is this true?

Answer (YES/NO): NO